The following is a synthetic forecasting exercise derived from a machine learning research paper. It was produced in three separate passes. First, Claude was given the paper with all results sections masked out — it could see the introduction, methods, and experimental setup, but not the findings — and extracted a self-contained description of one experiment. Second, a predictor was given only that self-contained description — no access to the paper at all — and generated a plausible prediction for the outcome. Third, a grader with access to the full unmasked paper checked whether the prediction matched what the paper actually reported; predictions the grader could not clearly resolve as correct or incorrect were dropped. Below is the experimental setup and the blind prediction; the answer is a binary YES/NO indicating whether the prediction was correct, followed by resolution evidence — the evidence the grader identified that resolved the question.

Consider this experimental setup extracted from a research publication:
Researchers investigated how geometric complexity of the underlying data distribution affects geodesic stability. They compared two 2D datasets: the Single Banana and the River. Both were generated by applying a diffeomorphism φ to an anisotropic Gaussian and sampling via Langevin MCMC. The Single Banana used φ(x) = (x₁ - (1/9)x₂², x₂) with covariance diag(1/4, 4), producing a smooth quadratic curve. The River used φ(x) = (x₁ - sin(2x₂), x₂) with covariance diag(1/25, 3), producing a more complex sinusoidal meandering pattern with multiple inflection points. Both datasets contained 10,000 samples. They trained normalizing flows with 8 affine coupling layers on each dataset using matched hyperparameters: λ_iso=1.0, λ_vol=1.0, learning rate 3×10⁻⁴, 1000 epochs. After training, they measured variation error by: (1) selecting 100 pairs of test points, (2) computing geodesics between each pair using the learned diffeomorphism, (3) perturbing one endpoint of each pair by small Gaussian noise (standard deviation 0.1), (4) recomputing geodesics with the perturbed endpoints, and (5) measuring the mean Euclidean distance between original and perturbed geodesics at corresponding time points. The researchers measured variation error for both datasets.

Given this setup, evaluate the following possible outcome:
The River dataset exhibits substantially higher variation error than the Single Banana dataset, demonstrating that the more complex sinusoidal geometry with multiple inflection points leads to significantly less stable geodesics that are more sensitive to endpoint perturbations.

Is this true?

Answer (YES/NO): NO